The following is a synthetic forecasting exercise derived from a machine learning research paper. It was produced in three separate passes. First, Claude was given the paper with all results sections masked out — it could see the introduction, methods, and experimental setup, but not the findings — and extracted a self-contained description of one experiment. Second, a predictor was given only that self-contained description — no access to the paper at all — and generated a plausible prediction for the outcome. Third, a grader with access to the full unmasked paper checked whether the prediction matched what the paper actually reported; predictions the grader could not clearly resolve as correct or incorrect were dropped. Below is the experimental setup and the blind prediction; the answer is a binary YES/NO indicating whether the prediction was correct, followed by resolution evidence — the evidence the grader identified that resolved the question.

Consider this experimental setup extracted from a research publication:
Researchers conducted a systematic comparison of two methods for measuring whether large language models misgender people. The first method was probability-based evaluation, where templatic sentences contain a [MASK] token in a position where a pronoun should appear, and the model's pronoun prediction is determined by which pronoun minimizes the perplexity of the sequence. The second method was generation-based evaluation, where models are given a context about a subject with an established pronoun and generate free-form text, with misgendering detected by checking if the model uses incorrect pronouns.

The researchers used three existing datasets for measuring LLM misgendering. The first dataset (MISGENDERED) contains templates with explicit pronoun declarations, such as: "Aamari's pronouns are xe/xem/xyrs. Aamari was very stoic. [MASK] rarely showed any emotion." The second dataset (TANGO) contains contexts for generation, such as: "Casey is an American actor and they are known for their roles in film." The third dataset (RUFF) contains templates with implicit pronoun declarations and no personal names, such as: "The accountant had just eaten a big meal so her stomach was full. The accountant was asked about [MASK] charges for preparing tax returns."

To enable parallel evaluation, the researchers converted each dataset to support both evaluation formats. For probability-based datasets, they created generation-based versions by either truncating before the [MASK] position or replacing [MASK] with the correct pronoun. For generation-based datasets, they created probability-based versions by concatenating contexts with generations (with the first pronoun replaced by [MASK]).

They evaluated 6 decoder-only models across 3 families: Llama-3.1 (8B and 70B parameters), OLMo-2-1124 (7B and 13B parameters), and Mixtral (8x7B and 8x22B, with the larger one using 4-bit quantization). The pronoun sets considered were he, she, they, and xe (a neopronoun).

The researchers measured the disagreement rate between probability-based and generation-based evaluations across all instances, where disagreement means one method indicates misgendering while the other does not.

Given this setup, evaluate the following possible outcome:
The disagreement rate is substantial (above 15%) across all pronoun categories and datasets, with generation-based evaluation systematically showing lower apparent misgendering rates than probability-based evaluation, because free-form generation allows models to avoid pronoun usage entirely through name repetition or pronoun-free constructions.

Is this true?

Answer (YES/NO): NO